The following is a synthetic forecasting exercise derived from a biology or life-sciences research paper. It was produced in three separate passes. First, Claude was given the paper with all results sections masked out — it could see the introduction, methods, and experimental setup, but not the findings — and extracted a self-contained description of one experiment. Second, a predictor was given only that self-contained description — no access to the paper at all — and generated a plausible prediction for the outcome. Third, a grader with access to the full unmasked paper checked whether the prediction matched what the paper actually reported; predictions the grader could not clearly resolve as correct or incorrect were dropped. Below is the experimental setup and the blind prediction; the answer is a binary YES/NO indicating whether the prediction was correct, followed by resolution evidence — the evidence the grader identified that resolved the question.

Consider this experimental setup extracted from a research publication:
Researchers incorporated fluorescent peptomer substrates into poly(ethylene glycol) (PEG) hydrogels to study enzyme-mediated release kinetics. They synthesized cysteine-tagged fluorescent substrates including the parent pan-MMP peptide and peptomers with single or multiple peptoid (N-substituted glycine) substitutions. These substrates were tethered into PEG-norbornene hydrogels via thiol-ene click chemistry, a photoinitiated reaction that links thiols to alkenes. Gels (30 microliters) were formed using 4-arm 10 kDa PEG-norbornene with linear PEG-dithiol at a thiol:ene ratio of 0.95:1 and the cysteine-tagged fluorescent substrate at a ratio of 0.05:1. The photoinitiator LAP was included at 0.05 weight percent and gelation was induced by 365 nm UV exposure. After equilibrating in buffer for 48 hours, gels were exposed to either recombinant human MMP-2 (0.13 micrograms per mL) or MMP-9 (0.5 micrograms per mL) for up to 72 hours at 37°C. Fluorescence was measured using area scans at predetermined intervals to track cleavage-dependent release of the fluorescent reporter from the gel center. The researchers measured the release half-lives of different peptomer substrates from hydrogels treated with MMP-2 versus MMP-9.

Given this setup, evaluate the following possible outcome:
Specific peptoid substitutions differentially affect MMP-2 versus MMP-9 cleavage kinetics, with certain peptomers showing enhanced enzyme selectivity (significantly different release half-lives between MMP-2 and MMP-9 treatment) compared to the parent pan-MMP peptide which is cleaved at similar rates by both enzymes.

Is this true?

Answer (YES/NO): NO